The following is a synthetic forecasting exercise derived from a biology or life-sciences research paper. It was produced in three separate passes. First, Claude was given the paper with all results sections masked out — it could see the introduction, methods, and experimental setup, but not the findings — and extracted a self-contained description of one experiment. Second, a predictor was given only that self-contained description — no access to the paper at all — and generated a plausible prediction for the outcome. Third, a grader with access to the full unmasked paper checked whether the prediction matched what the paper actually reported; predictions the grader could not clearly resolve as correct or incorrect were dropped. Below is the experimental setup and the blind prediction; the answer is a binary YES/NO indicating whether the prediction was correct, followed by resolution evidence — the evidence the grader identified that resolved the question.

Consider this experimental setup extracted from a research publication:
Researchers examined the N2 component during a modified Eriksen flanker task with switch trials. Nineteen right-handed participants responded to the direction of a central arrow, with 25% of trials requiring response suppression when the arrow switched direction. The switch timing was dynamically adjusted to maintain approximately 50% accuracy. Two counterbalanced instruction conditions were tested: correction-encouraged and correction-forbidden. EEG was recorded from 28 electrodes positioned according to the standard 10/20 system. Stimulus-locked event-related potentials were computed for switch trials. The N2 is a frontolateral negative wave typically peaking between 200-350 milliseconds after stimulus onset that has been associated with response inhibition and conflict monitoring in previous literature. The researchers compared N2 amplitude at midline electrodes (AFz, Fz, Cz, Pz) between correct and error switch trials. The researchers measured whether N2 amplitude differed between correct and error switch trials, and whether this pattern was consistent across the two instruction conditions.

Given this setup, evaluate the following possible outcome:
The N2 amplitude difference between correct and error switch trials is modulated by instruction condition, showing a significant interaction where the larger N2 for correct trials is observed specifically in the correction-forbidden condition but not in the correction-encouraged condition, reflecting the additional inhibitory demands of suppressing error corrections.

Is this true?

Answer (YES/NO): NO